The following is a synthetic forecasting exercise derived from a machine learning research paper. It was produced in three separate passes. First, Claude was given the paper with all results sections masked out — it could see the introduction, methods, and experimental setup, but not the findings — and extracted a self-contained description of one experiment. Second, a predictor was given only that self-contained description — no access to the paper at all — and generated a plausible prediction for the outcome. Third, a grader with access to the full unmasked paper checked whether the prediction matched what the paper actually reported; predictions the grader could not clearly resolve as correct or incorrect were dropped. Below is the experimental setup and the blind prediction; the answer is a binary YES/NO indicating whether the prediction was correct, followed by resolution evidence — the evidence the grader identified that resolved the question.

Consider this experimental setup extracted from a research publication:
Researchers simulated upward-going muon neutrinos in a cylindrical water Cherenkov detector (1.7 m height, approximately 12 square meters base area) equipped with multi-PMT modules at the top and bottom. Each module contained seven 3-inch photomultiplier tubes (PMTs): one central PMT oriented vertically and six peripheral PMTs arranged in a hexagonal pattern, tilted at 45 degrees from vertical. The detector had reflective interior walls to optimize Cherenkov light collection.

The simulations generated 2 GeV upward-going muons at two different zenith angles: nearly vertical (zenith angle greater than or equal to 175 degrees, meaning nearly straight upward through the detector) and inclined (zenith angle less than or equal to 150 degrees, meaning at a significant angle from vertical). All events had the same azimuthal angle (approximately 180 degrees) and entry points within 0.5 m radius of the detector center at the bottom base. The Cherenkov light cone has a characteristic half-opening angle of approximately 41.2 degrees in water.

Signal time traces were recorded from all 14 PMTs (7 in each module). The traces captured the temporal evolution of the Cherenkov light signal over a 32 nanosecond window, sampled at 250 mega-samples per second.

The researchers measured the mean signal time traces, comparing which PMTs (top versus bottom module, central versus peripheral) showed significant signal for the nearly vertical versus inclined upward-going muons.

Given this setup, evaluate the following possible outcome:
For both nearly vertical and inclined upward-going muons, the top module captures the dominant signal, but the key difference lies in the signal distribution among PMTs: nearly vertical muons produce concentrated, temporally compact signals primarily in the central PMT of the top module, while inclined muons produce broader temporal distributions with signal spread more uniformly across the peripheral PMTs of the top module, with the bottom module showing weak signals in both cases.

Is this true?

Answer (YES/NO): NO